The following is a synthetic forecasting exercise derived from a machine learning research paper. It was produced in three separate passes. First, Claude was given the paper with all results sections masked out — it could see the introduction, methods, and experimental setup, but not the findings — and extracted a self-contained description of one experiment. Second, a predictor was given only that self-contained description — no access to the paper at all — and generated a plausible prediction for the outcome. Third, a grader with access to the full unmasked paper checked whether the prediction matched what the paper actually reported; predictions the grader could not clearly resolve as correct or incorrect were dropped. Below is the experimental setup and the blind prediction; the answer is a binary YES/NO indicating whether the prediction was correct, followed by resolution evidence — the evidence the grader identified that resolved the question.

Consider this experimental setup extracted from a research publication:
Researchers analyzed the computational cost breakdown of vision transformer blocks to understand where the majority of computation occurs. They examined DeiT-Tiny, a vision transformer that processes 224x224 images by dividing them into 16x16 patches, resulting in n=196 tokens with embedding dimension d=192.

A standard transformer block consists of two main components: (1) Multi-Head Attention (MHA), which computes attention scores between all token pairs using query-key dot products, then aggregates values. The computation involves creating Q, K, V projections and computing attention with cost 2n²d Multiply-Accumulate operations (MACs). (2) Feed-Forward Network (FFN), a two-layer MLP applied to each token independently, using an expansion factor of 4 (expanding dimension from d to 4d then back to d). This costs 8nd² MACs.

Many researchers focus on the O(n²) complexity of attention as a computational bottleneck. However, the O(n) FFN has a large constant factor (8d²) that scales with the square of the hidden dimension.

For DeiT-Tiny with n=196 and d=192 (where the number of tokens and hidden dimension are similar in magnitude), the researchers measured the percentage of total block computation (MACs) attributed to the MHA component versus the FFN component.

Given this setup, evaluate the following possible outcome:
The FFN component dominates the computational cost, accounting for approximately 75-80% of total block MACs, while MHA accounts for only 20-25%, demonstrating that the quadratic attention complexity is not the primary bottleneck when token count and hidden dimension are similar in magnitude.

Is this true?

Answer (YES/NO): NO